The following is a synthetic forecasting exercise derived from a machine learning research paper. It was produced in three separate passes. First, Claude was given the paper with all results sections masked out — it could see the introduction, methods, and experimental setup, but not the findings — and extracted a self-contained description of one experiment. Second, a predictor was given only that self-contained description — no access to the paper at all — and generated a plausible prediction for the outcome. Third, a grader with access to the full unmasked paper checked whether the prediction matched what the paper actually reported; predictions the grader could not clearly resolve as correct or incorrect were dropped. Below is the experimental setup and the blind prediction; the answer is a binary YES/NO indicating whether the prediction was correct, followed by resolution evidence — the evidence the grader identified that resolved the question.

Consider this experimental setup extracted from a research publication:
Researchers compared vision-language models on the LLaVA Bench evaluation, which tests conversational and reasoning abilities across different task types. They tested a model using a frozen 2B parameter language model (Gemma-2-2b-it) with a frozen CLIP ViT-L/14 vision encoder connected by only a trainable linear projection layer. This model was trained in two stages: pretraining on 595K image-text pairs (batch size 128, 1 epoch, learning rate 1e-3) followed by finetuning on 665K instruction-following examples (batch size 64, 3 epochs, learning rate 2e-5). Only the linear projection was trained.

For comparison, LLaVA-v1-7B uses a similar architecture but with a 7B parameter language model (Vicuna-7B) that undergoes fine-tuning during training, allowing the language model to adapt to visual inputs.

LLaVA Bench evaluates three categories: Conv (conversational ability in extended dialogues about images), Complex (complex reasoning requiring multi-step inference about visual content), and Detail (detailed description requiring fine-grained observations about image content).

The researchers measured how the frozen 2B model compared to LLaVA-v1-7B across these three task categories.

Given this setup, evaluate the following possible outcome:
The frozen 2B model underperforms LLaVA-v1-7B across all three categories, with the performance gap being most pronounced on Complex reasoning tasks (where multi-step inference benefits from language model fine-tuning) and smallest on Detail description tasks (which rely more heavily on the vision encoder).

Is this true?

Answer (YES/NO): NO